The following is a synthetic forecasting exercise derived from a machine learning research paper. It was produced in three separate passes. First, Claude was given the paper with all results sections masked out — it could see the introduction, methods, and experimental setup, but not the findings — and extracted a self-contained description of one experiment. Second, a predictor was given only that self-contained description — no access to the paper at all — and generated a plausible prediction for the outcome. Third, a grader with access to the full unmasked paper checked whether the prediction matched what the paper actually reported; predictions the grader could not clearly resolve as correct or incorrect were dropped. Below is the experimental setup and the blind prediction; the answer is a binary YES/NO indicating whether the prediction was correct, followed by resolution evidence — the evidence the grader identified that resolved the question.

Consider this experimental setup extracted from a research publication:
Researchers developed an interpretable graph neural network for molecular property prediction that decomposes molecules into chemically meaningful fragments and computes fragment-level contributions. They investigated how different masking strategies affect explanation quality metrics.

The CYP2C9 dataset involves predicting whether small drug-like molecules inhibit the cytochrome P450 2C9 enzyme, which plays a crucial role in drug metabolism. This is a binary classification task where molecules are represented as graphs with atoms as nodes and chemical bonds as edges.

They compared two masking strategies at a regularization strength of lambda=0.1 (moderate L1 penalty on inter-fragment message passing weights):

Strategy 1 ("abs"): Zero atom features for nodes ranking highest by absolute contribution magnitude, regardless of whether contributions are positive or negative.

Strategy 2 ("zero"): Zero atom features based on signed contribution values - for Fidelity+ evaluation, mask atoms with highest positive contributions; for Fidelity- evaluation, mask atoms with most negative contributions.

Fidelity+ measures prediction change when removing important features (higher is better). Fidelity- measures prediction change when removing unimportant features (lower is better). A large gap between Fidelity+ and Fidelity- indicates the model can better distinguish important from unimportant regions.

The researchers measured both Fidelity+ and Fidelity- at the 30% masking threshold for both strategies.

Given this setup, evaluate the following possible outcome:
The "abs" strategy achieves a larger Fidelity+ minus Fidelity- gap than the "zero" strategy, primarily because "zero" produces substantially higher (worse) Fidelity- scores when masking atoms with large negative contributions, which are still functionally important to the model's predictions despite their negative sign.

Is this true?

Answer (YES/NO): NO